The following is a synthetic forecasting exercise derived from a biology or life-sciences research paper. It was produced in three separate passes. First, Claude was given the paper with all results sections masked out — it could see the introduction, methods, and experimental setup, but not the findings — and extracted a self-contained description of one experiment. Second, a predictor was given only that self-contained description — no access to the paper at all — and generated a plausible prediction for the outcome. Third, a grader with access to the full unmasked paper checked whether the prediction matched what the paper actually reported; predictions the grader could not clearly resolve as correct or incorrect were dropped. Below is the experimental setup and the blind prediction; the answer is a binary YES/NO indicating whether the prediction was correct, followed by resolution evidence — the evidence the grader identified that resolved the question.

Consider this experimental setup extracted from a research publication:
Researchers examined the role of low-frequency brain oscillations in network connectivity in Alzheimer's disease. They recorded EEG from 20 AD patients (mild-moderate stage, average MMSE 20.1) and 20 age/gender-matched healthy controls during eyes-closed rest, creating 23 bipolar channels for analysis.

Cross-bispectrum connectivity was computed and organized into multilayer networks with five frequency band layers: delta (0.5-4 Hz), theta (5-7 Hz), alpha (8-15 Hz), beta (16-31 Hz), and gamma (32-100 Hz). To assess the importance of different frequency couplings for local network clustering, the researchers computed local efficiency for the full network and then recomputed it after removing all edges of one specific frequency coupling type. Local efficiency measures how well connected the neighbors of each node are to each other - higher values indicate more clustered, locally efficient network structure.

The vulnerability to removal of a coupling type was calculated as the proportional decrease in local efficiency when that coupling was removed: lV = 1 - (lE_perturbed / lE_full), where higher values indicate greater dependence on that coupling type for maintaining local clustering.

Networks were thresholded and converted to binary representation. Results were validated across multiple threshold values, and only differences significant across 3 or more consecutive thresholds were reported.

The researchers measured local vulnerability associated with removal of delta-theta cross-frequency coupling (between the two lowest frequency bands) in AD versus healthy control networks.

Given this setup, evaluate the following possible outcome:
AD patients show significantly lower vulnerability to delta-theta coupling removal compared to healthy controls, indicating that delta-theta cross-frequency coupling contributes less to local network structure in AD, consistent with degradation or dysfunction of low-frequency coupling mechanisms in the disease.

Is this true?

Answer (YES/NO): NO